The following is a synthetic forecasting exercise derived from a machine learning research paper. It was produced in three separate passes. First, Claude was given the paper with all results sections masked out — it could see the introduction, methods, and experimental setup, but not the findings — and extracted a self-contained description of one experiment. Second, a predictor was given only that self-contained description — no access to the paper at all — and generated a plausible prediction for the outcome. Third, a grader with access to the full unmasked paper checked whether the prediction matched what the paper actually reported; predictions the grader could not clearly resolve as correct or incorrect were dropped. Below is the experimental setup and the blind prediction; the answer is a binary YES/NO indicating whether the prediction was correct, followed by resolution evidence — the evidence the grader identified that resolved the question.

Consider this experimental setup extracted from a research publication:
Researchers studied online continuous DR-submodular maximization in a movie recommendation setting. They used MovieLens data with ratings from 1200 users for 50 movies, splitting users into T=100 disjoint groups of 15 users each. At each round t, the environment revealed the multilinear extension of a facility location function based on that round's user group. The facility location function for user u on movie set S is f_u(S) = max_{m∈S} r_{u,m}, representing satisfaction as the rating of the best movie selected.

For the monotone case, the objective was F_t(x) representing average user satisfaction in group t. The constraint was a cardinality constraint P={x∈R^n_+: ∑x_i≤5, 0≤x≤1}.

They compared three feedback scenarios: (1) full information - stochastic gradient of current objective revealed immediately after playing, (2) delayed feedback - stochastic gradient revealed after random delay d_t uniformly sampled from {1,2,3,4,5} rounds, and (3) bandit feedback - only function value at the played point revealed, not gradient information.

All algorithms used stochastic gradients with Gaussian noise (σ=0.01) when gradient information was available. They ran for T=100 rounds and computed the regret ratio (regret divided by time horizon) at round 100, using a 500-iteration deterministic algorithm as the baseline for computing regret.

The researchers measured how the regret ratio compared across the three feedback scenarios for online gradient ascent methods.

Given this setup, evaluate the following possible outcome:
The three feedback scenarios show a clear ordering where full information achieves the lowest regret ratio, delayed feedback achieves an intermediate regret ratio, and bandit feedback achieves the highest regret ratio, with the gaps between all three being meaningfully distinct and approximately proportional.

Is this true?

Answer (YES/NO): NO